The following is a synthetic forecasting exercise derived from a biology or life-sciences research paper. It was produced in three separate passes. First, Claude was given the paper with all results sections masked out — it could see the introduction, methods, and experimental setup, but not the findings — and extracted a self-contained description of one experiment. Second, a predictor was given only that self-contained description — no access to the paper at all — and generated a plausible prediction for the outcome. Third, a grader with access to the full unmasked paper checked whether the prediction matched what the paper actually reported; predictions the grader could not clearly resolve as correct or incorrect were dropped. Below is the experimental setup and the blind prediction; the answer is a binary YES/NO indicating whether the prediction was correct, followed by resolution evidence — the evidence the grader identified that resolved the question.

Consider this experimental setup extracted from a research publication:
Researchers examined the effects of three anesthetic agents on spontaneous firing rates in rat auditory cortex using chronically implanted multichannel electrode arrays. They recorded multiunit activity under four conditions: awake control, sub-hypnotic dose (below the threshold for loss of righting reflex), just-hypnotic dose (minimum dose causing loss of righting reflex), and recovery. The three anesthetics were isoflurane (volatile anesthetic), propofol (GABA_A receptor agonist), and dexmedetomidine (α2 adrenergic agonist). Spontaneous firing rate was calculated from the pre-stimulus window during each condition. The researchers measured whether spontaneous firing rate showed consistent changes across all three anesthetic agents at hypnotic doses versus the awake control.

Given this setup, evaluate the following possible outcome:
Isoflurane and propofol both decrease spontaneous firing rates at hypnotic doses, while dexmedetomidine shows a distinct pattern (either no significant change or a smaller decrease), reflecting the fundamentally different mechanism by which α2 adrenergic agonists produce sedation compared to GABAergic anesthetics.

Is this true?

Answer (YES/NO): YES